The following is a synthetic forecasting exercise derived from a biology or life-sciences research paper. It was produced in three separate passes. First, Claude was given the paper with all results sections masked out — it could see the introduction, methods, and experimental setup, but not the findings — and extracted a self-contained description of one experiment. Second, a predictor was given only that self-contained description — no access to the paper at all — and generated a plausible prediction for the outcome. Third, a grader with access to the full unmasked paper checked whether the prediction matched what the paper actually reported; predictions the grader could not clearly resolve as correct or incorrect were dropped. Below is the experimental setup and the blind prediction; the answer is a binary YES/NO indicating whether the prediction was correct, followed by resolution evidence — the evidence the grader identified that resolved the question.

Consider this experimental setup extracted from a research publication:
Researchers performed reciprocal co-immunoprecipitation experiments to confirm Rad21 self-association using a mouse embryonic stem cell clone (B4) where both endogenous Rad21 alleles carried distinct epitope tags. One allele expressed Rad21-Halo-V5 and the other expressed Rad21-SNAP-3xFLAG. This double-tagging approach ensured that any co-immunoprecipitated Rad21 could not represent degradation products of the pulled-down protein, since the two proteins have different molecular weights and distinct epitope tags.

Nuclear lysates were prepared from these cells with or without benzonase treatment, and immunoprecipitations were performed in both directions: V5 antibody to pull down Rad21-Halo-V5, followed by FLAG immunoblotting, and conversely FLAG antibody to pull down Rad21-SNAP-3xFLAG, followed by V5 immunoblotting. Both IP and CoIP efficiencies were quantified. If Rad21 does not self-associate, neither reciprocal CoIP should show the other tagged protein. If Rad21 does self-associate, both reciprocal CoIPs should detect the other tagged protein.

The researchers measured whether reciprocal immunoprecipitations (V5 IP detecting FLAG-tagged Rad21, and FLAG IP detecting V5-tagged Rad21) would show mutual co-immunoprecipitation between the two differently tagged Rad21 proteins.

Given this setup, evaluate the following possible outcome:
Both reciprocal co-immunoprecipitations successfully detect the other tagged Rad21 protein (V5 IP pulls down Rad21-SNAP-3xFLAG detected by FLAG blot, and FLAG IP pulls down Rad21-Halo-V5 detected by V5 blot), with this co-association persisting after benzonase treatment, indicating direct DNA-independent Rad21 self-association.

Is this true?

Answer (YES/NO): YES